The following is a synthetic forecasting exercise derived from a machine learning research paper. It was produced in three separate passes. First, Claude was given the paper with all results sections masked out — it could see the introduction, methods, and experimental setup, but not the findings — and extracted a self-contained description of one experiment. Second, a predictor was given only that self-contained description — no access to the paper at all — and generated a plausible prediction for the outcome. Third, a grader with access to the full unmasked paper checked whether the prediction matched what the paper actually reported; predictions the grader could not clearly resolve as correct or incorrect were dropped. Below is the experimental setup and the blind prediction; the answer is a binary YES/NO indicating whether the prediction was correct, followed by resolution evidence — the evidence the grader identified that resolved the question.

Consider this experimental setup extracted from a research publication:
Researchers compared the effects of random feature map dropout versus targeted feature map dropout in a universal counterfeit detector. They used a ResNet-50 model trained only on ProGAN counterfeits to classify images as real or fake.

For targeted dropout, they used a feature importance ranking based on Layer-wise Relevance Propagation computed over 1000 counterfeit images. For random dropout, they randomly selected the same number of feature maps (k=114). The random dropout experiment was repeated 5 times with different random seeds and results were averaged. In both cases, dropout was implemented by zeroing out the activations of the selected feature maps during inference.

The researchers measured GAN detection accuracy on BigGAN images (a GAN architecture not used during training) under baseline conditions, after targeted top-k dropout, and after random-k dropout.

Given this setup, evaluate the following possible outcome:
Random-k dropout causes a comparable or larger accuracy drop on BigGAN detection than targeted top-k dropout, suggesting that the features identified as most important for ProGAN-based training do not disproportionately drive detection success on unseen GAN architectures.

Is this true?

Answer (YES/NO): NO